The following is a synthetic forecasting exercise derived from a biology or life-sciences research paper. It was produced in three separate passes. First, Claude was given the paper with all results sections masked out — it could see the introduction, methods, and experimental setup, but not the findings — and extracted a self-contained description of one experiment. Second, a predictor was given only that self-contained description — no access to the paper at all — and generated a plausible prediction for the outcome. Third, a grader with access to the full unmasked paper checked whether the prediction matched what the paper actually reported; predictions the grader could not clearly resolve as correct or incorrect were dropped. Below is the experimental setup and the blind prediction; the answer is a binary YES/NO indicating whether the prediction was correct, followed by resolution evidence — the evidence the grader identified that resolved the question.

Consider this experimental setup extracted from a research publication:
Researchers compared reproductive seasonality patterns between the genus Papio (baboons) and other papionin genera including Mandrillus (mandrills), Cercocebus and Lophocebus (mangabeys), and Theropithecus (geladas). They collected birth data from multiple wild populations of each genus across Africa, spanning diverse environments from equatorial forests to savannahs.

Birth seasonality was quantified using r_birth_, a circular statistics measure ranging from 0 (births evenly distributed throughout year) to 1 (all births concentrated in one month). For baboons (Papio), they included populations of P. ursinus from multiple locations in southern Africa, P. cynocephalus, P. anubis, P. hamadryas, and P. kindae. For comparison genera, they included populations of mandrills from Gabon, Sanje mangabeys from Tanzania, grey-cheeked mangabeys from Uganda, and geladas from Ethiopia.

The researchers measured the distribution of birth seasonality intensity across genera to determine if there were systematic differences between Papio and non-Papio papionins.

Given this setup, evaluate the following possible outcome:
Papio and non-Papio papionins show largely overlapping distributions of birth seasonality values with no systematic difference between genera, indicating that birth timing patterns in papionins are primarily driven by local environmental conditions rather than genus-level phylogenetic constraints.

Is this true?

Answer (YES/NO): NO